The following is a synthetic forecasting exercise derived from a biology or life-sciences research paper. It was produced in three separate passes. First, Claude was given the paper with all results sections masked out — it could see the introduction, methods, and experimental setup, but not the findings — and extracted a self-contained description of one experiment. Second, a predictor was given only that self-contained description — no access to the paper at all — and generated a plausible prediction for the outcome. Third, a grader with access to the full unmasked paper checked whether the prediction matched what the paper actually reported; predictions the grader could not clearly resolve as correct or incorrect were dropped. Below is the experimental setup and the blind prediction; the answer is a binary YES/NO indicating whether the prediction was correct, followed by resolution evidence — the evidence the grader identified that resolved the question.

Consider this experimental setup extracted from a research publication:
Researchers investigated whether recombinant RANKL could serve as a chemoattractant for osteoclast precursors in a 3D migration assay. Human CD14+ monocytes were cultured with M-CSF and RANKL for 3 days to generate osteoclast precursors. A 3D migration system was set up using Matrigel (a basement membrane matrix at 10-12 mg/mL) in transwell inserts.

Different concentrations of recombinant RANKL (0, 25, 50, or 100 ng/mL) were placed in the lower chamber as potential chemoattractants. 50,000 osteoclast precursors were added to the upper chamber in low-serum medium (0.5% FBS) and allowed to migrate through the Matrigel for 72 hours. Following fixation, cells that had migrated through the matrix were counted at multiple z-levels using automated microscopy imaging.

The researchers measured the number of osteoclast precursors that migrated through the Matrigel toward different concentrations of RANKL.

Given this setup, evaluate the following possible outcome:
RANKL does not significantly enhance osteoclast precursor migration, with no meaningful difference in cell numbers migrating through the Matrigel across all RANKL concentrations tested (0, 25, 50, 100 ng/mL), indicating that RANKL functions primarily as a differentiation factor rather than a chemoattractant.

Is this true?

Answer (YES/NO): NO